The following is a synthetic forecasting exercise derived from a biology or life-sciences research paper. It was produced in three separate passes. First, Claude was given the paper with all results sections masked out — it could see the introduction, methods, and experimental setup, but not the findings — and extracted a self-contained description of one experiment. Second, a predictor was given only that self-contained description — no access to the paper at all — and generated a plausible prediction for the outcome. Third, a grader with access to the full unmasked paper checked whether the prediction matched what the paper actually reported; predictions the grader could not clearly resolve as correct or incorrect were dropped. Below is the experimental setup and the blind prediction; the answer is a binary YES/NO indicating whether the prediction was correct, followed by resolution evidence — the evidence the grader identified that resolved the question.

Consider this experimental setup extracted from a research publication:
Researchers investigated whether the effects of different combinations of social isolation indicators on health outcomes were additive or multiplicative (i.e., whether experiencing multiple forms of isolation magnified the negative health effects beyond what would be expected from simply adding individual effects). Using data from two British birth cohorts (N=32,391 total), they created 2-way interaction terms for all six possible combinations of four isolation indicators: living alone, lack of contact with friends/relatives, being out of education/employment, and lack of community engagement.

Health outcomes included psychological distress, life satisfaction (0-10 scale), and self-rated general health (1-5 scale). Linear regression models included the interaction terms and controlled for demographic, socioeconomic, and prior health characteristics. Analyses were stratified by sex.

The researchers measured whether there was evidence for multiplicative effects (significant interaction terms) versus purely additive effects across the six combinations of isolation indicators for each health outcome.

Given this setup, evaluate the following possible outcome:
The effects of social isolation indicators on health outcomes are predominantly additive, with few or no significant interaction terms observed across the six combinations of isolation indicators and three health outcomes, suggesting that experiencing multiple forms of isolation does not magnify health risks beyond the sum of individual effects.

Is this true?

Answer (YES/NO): YES